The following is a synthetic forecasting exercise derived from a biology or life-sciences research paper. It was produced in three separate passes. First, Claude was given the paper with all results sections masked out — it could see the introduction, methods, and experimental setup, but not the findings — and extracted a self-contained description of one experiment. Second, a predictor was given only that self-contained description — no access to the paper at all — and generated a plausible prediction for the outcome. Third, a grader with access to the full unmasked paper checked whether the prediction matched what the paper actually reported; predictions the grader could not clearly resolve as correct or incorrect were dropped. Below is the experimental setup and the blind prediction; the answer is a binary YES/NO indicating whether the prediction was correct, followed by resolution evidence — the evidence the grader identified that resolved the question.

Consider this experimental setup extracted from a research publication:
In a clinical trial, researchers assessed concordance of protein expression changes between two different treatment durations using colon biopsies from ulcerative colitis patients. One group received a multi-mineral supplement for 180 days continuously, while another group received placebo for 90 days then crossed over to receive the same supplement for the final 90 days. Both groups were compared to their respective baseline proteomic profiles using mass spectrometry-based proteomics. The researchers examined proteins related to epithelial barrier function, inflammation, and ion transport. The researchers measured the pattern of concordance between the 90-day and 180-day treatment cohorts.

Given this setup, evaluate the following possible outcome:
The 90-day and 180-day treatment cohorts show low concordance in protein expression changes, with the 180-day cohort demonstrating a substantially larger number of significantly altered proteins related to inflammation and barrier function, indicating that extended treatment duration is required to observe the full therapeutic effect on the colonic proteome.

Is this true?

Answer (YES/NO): NO